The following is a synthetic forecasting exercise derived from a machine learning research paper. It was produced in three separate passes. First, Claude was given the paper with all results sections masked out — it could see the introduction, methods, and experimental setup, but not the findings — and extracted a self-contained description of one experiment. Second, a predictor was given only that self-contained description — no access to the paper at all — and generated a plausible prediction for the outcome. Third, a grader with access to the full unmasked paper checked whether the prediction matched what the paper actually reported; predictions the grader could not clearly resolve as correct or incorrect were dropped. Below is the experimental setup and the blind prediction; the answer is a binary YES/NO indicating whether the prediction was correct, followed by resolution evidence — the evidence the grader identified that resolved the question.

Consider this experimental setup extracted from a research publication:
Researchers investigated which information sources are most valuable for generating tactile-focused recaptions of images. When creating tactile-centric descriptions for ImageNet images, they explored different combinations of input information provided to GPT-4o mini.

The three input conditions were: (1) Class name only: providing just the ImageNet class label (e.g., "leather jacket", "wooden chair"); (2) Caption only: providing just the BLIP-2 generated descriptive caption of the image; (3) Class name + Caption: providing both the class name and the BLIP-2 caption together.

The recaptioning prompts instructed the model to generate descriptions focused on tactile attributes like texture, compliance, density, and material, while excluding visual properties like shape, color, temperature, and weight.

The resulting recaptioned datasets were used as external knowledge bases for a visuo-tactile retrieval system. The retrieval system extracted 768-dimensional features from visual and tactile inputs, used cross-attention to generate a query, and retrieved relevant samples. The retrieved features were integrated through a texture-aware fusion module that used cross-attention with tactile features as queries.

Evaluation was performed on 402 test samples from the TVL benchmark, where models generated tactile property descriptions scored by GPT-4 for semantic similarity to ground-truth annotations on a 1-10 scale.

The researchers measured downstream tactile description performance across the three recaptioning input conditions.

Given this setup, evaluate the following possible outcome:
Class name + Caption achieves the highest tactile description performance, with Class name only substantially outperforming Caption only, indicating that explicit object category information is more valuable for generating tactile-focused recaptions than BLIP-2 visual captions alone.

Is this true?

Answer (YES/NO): NO